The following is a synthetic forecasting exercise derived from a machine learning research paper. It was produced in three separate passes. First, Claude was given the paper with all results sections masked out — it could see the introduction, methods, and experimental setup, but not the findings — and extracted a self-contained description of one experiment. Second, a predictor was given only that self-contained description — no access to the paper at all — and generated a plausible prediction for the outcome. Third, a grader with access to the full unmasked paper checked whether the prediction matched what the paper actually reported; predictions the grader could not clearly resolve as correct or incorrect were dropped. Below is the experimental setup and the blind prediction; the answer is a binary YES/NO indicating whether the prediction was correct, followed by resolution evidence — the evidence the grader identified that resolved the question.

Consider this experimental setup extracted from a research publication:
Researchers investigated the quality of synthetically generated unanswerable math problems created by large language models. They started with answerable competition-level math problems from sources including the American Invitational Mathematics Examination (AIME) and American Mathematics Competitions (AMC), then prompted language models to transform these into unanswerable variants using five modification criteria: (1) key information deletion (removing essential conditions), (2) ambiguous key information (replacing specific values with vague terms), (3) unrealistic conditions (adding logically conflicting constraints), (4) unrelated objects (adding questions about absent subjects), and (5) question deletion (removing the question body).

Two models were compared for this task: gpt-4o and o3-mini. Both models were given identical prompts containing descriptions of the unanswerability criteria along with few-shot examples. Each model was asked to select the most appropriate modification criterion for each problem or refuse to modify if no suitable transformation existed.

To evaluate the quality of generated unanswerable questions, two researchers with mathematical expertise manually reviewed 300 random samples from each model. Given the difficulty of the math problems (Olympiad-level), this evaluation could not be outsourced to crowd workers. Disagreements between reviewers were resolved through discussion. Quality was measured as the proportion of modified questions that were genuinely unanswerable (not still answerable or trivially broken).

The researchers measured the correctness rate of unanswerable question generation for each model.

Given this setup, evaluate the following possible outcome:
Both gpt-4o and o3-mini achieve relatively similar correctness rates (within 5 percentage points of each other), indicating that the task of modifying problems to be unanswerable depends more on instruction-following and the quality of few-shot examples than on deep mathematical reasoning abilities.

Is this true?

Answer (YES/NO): NO